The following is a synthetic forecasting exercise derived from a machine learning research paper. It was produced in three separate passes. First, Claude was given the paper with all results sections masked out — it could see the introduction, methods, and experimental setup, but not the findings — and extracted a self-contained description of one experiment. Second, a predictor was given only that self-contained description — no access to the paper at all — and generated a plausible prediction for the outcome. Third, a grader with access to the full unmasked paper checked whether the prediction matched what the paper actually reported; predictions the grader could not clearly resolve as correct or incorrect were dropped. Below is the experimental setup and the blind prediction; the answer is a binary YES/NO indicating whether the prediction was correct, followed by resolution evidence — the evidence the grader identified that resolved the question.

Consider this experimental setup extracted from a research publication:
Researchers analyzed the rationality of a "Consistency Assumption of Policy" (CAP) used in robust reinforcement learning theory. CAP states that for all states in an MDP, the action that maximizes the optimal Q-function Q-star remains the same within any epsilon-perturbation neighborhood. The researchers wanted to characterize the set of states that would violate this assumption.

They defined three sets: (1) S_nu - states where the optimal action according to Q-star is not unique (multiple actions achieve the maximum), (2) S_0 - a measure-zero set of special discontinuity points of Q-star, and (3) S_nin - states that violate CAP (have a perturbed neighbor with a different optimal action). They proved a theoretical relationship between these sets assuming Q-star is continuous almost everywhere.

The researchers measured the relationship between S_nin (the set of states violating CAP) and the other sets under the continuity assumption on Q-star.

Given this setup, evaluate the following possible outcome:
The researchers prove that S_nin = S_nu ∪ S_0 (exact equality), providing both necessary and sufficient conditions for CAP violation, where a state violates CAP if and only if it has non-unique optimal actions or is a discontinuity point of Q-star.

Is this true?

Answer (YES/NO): NO